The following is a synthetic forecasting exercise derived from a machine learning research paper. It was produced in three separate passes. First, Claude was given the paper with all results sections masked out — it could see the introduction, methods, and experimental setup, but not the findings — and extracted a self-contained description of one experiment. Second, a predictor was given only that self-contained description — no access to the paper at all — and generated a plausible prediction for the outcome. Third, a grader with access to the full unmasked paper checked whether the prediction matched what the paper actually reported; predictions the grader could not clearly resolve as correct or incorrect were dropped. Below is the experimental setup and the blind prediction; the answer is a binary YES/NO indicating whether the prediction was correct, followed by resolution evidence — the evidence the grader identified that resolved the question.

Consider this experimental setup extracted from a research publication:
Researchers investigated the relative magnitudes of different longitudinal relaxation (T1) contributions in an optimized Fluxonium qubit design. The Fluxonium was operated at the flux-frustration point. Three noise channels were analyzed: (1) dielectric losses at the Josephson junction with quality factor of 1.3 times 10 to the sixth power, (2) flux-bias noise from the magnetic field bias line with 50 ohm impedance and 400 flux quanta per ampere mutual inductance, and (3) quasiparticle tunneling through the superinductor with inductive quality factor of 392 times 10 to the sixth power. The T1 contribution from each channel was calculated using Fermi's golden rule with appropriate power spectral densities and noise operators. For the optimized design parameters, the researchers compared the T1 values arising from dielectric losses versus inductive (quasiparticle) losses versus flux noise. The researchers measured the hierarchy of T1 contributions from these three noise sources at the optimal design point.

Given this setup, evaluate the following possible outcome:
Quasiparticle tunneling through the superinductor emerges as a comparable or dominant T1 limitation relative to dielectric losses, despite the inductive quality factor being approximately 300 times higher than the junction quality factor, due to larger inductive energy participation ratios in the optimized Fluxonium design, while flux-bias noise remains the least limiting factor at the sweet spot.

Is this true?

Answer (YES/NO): YES